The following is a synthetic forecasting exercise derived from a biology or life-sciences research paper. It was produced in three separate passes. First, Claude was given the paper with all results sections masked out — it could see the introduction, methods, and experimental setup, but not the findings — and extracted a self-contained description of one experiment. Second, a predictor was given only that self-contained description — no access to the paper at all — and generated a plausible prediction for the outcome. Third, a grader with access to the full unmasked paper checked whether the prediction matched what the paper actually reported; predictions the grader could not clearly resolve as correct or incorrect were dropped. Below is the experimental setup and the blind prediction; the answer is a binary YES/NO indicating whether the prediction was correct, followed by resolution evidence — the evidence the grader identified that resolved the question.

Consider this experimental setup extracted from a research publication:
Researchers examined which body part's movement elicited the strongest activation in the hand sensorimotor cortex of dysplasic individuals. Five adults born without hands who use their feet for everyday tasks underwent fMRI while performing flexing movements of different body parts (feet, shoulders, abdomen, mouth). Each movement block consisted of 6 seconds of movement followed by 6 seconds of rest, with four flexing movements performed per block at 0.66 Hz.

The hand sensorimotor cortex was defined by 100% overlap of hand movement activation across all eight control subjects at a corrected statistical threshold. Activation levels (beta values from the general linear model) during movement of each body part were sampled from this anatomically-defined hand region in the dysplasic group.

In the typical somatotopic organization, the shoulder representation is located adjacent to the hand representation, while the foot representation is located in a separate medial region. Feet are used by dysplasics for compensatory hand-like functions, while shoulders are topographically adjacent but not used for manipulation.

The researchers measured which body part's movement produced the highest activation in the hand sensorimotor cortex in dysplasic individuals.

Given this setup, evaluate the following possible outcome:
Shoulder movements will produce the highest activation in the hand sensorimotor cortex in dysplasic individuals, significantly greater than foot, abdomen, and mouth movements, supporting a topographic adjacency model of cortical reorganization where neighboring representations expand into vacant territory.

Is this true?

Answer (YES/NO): NO